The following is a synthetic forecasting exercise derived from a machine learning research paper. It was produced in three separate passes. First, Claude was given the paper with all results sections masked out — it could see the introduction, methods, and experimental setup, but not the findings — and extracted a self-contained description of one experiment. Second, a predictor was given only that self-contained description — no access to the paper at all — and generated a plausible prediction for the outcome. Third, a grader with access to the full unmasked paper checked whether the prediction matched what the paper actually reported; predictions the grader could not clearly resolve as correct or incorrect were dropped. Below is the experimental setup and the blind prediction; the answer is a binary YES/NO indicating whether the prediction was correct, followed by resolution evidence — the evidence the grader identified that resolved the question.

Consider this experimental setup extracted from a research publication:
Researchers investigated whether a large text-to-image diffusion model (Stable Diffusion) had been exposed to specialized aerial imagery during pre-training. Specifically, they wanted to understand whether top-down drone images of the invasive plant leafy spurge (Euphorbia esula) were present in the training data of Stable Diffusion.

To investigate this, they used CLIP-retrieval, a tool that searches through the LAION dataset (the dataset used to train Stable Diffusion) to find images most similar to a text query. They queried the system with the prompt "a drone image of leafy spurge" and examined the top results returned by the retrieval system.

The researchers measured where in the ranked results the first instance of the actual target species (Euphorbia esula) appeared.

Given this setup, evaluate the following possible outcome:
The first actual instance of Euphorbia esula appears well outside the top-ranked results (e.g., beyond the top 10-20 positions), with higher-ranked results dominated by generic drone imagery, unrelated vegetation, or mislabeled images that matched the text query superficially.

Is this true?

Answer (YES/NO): NO